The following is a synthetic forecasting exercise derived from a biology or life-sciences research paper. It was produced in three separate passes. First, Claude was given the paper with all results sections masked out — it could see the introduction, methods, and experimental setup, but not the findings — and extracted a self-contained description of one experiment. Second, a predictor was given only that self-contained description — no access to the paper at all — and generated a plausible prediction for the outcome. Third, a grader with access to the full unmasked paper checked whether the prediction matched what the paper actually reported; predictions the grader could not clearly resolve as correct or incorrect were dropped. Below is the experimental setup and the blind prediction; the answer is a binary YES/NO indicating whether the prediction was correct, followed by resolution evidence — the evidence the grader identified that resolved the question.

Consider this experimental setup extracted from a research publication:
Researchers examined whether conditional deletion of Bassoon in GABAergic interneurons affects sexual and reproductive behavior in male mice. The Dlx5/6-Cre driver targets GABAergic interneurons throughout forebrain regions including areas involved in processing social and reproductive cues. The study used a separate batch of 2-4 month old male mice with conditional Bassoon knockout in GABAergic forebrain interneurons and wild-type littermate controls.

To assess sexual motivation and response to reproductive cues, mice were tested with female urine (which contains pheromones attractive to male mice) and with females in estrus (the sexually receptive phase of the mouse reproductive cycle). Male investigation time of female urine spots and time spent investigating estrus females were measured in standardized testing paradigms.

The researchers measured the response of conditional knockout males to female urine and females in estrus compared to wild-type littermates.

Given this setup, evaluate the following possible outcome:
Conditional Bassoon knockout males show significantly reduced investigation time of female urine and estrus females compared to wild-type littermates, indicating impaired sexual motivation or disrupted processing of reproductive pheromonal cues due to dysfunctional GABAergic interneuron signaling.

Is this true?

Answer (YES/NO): YES